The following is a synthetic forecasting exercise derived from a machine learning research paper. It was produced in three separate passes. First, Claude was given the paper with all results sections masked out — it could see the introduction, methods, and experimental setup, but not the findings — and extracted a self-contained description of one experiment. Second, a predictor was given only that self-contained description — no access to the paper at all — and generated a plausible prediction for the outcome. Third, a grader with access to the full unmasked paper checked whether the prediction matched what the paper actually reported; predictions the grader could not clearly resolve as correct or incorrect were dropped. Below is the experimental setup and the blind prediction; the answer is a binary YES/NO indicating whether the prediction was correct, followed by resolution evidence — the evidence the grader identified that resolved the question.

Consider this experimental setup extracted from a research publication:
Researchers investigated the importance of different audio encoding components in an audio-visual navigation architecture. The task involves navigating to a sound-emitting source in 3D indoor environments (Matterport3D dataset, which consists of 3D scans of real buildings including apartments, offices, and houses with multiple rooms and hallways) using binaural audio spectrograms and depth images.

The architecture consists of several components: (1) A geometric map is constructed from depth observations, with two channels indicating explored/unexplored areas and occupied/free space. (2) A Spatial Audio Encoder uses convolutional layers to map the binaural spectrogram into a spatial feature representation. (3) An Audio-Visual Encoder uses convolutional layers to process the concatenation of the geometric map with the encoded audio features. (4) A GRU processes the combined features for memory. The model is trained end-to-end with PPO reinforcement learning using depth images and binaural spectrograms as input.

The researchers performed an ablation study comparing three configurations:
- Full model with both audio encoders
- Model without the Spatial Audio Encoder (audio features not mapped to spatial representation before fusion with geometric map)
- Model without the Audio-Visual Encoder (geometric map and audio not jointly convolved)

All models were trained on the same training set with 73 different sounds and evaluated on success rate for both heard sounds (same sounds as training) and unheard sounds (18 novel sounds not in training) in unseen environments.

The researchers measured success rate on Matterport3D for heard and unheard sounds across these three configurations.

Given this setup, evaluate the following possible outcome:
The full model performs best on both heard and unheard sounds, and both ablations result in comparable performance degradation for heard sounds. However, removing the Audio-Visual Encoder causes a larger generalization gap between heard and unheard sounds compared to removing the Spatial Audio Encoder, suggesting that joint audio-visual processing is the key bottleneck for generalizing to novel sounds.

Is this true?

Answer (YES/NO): NO